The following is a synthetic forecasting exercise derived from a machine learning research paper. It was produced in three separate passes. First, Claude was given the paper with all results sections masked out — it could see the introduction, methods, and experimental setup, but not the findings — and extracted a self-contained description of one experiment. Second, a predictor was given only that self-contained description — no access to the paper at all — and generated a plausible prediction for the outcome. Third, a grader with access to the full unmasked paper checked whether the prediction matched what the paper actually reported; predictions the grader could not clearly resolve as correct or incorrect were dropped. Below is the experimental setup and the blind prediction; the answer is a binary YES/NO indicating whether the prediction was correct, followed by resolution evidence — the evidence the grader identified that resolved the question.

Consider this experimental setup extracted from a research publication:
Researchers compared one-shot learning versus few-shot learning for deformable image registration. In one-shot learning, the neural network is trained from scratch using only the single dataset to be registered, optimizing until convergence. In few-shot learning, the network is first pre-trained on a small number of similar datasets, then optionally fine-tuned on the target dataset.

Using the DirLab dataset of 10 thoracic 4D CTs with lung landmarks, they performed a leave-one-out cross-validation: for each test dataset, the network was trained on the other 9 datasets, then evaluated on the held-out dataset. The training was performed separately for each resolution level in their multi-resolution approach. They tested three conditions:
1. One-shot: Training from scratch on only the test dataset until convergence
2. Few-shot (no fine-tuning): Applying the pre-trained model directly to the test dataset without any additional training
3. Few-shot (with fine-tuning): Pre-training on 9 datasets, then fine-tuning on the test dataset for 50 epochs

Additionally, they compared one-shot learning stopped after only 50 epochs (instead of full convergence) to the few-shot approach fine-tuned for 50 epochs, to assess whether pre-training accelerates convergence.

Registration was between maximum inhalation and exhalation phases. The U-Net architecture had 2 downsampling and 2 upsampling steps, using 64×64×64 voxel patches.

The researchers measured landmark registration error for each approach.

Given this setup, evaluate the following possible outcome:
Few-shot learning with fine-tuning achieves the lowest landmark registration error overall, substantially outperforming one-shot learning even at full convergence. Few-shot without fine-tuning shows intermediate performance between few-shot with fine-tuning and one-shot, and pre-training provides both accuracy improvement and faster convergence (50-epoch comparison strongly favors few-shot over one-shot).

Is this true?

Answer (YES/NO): NO